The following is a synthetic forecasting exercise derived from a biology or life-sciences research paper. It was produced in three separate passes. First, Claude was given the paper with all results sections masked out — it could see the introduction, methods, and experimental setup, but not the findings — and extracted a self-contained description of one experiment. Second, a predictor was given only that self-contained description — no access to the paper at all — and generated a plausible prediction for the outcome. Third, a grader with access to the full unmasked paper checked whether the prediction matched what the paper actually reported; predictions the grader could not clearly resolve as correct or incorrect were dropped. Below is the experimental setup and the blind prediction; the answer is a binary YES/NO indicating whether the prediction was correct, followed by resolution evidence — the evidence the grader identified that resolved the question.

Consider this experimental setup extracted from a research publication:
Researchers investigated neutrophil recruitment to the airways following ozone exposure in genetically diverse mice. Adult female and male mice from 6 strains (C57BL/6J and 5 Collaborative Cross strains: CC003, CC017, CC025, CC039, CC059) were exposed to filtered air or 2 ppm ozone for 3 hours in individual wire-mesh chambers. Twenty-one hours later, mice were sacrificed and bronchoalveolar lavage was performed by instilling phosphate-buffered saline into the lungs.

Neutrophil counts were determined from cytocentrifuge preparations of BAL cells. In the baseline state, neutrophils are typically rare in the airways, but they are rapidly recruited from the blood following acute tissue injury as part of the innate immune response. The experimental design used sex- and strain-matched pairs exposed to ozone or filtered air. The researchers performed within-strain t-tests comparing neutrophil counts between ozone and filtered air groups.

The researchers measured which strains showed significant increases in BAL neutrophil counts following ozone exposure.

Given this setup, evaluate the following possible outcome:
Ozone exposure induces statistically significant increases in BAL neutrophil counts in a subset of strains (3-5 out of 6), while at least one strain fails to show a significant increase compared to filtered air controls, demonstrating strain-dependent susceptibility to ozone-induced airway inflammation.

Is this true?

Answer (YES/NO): NO